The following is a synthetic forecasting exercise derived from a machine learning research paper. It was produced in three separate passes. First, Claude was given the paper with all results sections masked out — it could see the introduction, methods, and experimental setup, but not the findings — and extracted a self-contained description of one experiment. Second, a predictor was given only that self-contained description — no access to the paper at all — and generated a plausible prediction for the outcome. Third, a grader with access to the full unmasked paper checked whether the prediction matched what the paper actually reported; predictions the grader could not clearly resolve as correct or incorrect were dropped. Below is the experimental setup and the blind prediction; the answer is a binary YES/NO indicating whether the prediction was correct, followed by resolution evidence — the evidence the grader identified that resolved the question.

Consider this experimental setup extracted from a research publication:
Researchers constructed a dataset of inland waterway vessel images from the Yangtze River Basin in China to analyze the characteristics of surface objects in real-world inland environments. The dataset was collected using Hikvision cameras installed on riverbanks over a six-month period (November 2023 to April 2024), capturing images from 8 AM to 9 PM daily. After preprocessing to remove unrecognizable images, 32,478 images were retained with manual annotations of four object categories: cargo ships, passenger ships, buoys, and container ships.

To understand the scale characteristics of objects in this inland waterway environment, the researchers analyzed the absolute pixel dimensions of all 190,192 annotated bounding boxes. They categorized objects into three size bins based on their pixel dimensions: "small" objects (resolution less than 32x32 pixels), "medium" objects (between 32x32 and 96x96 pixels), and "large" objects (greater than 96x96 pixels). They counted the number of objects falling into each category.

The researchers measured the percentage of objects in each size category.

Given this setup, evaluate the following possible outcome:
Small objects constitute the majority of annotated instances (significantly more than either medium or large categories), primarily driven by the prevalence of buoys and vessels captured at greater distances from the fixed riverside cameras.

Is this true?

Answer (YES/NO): NO